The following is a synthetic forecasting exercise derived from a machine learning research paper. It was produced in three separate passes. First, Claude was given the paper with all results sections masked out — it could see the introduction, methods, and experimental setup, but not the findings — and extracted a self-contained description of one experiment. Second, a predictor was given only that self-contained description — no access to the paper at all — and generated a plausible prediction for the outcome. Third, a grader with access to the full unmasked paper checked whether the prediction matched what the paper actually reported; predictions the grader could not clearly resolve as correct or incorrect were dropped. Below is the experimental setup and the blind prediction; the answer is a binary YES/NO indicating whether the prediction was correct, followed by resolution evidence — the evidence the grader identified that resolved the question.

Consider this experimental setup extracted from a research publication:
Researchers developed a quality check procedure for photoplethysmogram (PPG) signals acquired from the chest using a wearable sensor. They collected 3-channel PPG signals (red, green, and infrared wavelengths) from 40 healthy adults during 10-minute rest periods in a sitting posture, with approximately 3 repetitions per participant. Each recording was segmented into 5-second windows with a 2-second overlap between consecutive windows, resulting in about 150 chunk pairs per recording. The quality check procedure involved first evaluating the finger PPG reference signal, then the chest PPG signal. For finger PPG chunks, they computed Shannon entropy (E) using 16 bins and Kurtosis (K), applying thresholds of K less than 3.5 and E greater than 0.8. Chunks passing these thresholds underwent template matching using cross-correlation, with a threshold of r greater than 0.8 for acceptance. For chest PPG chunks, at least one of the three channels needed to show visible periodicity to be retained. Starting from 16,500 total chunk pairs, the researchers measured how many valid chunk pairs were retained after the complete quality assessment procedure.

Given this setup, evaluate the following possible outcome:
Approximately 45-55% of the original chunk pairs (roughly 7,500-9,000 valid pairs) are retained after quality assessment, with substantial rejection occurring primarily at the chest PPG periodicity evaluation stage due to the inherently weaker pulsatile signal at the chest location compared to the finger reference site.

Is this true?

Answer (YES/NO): NO